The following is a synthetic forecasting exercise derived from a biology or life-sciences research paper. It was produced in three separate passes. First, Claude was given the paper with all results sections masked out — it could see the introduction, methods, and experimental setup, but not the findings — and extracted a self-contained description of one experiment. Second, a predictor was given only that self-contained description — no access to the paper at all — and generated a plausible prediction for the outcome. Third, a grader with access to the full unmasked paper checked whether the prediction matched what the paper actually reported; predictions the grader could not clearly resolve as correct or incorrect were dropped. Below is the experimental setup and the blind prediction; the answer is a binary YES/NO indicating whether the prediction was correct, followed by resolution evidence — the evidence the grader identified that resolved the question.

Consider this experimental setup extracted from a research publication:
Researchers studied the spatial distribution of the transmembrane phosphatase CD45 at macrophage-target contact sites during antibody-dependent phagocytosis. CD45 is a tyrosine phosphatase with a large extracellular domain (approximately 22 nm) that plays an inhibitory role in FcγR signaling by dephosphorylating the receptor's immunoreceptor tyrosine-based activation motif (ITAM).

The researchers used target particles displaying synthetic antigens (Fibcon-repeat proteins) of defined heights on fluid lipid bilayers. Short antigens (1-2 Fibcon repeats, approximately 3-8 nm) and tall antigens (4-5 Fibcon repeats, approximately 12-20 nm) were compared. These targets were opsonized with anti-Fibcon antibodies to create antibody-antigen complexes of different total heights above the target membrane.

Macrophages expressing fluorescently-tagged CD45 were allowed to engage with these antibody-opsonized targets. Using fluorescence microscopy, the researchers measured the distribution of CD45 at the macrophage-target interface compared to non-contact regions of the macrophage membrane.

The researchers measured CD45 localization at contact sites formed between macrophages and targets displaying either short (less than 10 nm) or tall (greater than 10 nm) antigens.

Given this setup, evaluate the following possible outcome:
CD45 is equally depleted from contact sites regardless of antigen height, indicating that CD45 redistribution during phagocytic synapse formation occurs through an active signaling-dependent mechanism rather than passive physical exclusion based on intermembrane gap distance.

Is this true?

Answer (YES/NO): NO